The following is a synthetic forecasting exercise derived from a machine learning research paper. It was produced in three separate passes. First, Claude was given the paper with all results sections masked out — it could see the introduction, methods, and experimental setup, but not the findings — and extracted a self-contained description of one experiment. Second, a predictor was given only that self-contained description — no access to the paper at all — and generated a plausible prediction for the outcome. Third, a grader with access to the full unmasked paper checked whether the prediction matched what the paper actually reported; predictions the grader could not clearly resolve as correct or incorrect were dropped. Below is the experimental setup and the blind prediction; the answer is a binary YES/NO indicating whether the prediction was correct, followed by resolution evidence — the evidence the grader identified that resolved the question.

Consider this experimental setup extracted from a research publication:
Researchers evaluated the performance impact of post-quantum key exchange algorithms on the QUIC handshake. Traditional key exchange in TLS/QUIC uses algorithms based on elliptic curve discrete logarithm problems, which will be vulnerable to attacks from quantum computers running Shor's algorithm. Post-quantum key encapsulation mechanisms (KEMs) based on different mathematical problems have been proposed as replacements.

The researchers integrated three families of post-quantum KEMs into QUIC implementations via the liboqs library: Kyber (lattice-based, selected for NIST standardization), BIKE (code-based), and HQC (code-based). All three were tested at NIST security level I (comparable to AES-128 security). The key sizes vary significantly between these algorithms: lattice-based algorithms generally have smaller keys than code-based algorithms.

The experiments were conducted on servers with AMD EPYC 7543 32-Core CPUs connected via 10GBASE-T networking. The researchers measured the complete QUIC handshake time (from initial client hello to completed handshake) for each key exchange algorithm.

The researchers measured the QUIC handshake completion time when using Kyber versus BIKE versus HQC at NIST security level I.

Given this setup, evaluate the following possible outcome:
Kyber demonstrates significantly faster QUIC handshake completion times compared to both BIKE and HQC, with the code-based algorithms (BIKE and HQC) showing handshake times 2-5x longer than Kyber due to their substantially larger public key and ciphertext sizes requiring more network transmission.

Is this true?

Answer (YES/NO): YES